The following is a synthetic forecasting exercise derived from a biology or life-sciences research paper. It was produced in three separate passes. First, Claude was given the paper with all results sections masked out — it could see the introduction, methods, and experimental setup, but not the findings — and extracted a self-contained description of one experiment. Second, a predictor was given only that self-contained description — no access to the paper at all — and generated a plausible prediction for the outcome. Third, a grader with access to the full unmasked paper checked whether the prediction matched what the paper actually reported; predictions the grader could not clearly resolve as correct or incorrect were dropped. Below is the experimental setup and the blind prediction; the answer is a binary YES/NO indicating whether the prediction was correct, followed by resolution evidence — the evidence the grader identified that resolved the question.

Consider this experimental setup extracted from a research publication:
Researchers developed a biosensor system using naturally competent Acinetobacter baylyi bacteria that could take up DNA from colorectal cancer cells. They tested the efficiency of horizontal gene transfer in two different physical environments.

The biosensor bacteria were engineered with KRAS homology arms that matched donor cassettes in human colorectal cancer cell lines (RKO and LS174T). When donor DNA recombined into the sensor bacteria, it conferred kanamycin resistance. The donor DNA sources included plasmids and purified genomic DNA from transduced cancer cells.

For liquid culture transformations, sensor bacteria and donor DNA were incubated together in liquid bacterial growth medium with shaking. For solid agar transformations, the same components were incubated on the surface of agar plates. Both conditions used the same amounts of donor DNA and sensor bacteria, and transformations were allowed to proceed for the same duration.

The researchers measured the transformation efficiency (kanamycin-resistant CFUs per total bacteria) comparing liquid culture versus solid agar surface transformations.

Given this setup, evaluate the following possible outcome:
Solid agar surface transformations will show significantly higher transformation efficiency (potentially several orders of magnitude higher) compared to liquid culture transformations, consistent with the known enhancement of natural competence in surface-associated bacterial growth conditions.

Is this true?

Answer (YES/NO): NO